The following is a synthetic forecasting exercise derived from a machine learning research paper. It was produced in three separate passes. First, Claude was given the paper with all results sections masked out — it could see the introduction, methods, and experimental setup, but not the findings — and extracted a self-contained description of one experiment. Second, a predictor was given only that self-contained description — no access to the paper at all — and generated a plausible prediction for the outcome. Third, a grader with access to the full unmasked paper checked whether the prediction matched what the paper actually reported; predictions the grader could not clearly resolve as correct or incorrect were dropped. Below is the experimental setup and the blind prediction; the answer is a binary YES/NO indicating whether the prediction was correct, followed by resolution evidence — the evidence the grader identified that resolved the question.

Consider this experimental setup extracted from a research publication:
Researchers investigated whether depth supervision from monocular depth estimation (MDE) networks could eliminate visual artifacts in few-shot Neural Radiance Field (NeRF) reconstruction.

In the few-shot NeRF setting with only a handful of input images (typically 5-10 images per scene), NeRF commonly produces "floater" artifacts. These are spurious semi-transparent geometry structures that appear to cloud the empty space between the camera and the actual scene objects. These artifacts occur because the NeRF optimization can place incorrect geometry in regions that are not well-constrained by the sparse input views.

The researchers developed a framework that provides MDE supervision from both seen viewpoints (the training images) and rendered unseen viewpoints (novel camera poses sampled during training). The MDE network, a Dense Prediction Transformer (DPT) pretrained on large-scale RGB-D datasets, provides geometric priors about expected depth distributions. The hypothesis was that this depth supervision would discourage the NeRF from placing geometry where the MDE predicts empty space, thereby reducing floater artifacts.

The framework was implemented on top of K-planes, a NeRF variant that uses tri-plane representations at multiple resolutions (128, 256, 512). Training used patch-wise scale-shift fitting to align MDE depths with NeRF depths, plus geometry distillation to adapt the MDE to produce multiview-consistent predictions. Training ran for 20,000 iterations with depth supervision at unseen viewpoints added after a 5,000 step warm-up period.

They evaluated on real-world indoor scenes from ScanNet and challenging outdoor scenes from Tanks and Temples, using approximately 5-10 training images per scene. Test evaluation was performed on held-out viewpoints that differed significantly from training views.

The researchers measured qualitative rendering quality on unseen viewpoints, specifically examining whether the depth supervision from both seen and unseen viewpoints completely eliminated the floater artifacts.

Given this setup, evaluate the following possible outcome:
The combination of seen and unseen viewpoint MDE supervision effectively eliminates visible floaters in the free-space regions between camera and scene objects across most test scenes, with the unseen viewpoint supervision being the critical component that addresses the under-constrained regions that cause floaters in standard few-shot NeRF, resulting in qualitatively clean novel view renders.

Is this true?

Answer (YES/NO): NO